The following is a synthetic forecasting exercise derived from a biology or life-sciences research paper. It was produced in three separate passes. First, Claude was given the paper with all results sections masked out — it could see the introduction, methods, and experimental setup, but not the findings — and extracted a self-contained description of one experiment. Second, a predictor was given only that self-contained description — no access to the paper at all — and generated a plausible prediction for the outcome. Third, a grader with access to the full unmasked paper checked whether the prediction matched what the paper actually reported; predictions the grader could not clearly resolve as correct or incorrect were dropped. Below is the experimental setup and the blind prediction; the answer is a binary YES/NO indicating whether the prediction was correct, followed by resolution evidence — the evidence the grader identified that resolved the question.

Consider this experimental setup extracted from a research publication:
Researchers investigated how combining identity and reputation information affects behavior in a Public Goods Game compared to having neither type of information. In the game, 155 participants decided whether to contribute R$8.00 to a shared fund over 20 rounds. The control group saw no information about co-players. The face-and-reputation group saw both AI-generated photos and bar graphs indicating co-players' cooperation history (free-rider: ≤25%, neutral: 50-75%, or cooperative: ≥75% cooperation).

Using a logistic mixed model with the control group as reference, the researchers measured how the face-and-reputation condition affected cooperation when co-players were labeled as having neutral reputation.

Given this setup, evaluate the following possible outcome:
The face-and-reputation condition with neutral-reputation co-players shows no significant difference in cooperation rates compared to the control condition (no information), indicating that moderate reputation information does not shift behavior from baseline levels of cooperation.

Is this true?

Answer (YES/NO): NO